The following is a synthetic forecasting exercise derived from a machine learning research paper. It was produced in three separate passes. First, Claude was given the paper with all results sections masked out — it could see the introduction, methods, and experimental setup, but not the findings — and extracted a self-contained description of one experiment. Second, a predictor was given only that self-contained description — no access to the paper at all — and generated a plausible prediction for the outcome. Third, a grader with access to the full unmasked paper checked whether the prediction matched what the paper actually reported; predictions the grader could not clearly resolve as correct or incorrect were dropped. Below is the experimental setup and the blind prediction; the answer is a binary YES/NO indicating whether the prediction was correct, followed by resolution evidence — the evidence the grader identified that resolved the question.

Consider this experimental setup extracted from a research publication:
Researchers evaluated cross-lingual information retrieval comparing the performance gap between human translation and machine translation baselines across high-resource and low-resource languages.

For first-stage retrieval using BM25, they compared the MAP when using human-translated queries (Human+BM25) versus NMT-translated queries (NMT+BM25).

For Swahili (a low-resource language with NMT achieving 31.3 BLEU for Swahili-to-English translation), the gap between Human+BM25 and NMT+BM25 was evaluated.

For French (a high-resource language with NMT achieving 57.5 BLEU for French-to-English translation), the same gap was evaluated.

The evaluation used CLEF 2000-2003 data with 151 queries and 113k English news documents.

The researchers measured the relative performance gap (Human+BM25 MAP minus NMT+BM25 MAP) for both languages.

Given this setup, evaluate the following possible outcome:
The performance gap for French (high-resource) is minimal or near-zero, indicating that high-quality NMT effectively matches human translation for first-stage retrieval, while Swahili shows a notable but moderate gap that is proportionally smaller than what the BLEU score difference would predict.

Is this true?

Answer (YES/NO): NO